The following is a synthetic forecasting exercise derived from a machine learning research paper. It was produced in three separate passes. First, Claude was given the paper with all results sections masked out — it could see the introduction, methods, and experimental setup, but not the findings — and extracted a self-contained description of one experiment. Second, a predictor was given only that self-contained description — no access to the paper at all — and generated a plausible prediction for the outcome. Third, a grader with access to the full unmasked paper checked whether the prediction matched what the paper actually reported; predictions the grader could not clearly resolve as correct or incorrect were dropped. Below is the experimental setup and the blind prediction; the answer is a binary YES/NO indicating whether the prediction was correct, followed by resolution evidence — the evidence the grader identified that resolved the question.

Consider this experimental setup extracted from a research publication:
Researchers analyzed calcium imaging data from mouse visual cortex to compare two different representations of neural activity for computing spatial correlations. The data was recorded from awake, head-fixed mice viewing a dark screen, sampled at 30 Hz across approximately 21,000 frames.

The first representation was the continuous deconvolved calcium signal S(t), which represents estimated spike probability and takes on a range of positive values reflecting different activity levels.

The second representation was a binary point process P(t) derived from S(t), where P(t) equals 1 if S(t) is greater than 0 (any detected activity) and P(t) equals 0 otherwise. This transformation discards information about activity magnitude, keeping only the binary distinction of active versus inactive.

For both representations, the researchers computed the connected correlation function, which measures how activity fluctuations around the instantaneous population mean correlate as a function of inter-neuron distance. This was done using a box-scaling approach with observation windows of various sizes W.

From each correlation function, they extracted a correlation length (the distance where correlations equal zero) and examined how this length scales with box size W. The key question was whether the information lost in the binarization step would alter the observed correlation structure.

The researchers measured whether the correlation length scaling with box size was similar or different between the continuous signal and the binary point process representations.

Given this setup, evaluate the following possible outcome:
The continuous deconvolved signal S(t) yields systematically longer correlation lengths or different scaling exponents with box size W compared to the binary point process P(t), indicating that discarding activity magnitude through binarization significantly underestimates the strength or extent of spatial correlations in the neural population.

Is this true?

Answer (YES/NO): NO